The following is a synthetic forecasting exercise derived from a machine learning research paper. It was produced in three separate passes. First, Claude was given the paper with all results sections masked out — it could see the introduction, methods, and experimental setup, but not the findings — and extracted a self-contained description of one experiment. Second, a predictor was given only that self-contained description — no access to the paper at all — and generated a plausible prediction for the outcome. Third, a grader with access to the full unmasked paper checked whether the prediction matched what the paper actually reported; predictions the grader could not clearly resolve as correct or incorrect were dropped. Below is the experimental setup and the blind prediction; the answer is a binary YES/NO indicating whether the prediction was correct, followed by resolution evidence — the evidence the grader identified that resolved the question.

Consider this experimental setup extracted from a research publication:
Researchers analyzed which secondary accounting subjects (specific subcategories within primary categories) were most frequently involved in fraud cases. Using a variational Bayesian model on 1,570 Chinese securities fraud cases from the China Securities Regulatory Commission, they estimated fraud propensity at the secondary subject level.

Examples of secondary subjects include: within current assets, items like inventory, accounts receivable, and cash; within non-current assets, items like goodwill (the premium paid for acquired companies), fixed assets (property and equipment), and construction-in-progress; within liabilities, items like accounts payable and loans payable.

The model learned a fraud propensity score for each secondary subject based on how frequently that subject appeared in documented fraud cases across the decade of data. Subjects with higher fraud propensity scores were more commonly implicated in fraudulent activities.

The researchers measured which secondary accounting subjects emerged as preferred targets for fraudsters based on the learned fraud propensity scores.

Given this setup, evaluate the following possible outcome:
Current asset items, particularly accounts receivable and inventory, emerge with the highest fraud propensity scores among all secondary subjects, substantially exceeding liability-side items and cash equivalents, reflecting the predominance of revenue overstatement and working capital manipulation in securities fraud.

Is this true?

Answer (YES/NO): NO